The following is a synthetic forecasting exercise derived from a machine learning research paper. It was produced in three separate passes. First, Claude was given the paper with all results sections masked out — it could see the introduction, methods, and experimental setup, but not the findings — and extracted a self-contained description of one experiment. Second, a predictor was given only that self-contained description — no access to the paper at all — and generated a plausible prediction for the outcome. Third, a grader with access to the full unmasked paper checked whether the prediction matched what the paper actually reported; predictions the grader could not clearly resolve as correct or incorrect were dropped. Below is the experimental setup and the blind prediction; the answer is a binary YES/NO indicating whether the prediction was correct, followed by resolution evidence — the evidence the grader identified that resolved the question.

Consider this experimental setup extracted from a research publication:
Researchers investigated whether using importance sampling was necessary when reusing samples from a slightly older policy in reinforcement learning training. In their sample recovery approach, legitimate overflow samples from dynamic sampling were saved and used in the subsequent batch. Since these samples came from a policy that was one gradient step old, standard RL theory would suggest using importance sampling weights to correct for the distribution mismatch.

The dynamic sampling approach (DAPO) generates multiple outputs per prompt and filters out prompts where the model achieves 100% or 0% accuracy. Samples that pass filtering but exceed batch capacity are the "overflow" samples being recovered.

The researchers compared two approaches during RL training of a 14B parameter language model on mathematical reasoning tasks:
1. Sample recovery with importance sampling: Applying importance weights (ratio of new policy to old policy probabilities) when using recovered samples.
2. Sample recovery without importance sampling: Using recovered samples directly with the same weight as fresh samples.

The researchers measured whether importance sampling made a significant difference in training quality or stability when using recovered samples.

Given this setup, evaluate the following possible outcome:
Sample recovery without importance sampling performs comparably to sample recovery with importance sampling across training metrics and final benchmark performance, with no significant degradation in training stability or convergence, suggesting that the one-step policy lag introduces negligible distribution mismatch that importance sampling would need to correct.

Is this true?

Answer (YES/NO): YES